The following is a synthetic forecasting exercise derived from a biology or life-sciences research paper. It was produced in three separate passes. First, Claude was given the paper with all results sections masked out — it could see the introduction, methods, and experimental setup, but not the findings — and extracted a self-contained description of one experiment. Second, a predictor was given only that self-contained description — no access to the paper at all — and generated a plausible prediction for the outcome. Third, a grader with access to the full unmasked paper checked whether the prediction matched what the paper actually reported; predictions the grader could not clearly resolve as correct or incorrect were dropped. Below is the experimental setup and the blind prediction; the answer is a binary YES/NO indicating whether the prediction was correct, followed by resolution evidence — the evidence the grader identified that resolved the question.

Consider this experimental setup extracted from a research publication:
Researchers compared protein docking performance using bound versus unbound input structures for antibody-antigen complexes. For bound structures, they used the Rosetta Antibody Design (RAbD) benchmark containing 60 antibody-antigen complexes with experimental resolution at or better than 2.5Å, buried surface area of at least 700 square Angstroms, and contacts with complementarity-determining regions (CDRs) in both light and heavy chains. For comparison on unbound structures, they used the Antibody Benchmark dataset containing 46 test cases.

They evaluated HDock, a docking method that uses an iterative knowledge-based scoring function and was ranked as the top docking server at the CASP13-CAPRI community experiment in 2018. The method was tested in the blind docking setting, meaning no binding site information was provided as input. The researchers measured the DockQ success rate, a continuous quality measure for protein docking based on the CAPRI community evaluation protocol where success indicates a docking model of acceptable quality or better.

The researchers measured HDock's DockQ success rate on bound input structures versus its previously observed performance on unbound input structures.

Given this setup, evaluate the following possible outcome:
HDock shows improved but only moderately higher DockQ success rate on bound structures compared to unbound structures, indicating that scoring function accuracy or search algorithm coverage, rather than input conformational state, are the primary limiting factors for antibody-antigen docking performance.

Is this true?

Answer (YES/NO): NO